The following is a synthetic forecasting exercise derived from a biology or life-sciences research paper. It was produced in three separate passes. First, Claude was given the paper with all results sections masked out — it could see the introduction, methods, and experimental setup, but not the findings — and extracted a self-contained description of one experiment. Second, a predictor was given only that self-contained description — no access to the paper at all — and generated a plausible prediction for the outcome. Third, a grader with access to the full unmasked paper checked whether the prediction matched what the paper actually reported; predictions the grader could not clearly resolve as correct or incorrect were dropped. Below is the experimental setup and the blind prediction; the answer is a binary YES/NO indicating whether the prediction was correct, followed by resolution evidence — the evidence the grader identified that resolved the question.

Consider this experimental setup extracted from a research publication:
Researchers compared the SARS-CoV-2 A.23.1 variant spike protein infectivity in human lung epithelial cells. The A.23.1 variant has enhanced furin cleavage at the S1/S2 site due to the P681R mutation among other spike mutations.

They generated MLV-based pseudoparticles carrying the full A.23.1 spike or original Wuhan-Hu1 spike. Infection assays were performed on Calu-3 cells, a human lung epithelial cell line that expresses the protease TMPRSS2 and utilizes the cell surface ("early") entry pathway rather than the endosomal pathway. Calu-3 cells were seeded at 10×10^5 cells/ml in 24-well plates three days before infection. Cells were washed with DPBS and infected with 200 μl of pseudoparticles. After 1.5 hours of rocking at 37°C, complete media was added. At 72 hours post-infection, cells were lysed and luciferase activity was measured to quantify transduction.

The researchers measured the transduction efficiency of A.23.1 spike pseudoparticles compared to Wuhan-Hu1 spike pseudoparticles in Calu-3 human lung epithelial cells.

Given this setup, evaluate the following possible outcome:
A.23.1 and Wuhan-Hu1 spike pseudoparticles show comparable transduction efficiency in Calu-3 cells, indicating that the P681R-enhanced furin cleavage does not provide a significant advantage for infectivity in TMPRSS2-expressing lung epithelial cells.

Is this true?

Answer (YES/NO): NO